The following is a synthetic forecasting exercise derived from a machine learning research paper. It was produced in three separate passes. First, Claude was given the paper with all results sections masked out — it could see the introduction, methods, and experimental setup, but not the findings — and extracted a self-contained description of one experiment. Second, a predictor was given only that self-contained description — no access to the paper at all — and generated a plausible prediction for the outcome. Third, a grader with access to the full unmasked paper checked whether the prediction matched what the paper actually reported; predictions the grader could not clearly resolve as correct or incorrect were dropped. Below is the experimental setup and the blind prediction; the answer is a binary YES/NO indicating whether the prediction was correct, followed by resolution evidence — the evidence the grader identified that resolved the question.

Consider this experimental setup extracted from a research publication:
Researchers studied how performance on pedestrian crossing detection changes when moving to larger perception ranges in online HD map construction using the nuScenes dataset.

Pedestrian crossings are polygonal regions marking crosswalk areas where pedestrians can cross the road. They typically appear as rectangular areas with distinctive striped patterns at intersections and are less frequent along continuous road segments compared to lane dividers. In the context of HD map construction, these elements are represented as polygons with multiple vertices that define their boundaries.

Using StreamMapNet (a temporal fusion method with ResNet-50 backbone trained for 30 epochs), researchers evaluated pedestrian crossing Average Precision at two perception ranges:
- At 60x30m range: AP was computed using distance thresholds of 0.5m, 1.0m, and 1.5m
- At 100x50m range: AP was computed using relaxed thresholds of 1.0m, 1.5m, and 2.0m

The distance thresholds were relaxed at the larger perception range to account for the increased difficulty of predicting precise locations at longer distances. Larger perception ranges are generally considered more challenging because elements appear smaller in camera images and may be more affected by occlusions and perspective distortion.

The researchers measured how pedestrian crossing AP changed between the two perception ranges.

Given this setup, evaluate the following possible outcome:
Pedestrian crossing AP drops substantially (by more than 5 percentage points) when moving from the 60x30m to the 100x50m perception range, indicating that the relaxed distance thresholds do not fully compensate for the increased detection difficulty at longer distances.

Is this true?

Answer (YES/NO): NO